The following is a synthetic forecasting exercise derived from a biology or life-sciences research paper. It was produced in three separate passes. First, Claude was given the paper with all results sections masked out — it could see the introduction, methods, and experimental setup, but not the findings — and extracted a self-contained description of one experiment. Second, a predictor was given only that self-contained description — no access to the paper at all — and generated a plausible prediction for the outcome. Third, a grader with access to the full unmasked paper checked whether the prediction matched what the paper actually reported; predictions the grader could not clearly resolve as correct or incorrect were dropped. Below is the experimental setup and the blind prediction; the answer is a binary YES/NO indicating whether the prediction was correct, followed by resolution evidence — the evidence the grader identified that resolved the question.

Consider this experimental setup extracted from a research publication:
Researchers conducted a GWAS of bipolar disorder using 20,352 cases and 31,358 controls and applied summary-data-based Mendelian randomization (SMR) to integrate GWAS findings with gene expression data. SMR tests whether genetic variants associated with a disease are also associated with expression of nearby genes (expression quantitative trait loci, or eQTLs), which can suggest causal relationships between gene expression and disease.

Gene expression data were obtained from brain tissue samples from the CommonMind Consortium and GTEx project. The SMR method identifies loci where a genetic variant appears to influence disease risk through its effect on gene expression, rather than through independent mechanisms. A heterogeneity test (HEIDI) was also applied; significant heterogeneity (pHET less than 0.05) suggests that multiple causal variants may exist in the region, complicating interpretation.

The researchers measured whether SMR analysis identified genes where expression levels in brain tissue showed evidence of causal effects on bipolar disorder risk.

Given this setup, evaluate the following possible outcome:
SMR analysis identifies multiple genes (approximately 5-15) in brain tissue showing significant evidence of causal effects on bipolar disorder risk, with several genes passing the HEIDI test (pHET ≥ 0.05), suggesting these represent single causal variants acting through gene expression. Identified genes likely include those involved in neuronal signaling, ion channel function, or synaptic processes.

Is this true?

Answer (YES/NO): NO